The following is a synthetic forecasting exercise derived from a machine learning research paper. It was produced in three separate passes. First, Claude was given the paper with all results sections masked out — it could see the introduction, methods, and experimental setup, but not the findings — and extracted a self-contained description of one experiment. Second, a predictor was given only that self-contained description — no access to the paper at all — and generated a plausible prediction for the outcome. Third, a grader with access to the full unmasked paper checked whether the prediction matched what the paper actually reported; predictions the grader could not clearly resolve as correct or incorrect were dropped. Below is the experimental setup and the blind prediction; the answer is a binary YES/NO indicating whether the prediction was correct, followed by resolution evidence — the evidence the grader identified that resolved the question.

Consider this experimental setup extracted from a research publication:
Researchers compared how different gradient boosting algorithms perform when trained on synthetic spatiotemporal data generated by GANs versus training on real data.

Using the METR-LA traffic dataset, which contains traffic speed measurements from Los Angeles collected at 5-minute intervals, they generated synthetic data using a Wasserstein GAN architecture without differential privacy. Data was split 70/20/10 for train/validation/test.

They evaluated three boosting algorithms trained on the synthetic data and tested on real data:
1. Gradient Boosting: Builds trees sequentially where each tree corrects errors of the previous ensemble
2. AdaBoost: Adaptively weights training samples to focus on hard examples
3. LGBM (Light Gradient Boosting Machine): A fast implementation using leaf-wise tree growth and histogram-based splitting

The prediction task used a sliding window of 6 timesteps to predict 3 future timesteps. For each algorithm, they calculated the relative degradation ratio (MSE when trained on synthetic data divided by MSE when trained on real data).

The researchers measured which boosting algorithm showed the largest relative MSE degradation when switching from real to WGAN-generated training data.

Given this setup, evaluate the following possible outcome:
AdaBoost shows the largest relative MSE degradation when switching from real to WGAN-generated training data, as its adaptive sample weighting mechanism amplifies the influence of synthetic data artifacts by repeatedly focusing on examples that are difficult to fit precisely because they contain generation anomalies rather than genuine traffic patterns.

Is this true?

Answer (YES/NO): NO